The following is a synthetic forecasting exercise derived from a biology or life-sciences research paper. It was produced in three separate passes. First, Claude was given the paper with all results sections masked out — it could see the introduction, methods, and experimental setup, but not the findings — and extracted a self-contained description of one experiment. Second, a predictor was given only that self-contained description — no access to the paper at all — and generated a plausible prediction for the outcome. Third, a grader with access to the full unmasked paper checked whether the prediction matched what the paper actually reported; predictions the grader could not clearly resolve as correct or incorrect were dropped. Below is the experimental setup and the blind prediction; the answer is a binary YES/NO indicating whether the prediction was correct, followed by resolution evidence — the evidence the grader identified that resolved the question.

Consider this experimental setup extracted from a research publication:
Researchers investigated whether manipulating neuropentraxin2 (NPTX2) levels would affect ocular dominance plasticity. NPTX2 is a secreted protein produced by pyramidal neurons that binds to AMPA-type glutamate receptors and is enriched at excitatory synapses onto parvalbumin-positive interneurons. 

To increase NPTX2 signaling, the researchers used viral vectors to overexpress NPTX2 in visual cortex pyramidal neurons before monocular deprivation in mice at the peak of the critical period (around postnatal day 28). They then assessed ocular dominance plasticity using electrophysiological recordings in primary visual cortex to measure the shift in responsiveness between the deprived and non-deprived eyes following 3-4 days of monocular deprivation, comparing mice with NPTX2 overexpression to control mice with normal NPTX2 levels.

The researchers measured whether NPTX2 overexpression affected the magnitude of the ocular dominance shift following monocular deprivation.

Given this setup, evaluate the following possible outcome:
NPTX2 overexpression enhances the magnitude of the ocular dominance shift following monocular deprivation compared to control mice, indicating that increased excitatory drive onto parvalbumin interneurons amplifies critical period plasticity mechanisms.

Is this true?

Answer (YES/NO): NO